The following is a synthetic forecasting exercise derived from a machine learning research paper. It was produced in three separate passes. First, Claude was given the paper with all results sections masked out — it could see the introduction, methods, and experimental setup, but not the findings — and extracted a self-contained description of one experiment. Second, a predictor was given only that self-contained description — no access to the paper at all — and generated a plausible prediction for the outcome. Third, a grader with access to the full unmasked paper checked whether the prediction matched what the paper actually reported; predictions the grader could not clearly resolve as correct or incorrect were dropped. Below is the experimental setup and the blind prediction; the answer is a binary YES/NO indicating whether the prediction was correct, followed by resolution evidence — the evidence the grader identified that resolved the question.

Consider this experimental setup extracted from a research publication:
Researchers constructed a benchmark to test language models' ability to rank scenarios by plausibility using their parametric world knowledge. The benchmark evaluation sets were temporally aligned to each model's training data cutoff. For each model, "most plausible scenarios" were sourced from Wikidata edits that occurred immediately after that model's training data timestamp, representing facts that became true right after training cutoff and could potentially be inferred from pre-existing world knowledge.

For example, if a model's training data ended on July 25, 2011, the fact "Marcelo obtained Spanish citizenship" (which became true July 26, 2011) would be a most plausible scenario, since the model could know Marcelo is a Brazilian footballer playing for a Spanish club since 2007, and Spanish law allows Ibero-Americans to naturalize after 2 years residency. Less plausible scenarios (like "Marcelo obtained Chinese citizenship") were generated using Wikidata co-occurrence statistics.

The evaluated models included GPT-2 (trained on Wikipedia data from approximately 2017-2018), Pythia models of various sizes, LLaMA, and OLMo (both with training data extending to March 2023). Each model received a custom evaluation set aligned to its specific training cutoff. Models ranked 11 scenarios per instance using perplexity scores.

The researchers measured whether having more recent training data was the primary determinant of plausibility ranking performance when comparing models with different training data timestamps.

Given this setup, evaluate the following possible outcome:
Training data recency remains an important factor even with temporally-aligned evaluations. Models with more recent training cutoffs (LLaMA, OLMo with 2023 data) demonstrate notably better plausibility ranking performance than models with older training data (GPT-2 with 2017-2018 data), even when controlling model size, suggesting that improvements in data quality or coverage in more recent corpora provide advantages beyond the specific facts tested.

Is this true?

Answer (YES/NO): NO